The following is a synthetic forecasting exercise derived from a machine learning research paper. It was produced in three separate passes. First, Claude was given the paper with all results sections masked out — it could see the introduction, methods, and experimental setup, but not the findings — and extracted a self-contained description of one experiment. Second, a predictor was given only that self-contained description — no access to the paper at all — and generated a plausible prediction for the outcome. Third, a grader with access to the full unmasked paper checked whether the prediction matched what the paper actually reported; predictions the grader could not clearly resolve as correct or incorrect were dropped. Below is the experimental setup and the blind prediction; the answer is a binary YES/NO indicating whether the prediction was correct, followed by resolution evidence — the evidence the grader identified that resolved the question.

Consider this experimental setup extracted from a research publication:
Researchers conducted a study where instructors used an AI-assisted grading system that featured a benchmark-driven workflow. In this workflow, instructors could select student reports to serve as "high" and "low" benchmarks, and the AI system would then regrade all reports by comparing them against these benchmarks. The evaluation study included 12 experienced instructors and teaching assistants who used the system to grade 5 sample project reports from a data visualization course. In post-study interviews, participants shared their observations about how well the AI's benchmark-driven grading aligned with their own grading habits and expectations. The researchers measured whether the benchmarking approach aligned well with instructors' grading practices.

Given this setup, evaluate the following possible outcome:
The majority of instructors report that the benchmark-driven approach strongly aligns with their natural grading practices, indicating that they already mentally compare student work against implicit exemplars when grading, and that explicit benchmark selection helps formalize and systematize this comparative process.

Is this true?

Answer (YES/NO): NO